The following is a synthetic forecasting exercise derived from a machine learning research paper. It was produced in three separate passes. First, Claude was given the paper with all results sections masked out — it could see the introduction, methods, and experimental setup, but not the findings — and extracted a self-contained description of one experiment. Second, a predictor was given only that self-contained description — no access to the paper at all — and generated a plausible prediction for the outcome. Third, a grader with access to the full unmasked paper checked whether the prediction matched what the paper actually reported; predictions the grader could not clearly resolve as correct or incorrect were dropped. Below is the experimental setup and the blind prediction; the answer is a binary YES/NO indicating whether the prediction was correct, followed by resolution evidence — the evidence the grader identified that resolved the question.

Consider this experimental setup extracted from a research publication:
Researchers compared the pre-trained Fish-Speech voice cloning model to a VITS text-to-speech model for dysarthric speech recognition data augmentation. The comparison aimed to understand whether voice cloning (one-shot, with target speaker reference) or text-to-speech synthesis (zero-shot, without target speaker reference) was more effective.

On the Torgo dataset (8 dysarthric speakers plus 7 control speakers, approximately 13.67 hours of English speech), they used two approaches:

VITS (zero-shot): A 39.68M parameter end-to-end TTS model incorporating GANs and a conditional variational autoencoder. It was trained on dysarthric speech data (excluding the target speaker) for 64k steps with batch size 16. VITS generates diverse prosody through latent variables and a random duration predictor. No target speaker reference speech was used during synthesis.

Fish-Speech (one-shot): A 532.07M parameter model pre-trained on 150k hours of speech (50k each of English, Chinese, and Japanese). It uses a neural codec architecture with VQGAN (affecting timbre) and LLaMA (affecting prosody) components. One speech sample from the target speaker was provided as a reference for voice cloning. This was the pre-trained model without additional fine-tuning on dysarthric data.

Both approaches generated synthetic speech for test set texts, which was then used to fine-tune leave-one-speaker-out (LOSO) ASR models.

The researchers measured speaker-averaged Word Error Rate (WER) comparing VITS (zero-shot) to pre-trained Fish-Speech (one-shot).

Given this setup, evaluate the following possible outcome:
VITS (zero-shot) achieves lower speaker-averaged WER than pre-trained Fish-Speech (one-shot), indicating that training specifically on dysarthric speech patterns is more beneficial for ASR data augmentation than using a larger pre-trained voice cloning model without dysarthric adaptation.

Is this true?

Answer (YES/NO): NO